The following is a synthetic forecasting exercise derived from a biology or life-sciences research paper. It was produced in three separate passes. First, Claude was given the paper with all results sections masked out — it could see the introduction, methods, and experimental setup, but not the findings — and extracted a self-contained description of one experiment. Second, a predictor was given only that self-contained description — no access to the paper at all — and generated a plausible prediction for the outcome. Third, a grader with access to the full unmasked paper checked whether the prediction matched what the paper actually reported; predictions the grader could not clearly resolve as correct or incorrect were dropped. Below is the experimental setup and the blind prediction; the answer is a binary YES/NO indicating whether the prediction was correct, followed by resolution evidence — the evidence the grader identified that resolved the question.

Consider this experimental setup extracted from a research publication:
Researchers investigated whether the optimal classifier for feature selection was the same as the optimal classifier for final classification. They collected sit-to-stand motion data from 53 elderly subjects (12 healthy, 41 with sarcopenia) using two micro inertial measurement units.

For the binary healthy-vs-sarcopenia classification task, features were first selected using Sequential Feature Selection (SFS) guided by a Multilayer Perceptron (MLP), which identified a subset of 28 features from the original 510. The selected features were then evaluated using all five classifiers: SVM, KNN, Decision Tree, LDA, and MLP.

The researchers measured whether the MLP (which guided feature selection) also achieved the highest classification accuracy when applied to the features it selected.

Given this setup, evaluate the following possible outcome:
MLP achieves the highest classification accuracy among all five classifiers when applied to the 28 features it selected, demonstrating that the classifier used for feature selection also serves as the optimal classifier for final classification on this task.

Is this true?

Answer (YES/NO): NO